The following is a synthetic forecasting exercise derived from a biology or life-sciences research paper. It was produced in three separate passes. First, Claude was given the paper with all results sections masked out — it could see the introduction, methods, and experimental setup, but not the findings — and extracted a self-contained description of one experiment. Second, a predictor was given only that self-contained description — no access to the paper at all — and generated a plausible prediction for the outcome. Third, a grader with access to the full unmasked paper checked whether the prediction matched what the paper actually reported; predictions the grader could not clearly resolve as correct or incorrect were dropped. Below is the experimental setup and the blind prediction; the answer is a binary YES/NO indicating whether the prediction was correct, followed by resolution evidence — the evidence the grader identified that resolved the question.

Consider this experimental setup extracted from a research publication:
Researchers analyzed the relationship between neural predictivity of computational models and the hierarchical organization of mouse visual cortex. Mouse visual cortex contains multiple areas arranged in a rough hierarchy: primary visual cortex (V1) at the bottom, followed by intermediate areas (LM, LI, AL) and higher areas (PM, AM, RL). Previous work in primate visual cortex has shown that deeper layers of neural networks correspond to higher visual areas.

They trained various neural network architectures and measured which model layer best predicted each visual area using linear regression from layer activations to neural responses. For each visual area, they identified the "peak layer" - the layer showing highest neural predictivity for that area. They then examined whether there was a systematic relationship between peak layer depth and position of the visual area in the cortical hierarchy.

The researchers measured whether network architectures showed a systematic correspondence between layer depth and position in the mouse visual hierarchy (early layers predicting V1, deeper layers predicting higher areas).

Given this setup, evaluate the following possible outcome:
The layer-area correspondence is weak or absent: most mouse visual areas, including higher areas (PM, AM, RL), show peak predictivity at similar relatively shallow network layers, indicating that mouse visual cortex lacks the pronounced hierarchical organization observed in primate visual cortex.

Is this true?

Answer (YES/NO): YES